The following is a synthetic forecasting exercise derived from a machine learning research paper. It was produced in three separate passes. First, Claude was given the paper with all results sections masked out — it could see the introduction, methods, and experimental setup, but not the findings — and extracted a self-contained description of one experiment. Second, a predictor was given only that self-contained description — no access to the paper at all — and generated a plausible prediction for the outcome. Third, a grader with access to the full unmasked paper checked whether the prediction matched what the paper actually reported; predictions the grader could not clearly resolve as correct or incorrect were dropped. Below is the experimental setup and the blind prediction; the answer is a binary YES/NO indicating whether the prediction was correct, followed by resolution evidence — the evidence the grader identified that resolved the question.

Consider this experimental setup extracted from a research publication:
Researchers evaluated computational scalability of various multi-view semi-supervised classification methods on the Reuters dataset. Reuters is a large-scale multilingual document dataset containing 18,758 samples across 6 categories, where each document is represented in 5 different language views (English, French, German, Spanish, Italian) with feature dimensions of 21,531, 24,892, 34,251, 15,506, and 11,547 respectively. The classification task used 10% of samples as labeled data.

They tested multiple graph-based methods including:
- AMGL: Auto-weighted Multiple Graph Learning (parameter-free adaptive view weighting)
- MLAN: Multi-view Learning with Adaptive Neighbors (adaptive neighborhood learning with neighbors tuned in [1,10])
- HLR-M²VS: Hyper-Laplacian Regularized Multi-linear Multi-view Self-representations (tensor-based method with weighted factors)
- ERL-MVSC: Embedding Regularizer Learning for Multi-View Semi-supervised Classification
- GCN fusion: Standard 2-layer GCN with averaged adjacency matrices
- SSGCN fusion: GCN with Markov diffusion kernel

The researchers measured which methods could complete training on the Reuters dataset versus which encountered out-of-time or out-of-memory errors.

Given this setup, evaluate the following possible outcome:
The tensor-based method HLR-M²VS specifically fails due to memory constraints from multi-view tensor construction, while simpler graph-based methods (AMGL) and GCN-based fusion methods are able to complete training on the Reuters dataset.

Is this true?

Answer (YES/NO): NO